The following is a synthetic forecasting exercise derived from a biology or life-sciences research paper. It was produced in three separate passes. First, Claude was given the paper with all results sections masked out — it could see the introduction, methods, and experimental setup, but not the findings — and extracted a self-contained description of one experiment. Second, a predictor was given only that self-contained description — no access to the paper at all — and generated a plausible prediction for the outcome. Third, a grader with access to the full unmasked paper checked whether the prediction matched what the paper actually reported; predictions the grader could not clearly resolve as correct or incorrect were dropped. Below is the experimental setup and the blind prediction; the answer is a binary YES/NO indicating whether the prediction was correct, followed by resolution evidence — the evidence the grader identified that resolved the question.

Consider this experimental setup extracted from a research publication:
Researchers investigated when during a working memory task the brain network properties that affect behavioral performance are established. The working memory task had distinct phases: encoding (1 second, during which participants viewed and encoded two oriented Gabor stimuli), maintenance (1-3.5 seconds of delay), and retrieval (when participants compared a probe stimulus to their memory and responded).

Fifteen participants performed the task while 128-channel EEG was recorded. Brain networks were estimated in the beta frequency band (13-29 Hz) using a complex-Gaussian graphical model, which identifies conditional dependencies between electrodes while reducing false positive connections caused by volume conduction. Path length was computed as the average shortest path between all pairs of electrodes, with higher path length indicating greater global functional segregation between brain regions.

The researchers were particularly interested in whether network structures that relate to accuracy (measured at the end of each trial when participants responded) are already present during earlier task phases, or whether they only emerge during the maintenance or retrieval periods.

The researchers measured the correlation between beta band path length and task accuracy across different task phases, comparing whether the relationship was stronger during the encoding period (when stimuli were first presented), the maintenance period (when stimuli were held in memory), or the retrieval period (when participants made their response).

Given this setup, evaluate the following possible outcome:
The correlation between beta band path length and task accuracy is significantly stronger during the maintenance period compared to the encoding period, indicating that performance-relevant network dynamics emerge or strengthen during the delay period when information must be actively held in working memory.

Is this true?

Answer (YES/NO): NO